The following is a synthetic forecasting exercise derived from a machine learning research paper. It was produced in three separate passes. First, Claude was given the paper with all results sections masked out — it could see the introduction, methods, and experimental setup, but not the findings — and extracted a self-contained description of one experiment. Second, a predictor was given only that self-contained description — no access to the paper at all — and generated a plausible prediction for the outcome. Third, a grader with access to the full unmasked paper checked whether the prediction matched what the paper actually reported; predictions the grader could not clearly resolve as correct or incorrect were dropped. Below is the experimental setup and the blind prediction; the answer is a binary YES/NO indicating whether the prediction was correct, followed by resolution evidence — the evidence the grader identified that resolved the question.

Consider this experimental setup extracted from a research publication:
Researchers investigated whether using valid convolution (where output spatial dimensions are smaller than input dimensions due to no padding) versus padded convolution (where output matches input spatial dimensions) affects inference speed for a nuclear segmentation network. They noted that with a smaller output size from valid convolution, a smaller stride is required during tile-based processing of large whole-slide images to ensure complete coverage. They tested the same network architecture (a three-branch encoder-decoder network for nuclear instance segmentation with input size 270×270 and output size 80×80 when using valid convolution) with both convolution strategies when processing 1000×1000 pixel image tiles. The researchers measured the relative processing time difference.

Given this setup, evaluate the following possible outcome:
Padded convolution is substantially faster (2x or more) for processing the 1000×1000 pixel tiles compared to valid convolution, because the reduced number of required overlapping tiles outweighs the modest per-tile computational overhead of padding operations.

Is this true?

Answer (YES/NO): YES